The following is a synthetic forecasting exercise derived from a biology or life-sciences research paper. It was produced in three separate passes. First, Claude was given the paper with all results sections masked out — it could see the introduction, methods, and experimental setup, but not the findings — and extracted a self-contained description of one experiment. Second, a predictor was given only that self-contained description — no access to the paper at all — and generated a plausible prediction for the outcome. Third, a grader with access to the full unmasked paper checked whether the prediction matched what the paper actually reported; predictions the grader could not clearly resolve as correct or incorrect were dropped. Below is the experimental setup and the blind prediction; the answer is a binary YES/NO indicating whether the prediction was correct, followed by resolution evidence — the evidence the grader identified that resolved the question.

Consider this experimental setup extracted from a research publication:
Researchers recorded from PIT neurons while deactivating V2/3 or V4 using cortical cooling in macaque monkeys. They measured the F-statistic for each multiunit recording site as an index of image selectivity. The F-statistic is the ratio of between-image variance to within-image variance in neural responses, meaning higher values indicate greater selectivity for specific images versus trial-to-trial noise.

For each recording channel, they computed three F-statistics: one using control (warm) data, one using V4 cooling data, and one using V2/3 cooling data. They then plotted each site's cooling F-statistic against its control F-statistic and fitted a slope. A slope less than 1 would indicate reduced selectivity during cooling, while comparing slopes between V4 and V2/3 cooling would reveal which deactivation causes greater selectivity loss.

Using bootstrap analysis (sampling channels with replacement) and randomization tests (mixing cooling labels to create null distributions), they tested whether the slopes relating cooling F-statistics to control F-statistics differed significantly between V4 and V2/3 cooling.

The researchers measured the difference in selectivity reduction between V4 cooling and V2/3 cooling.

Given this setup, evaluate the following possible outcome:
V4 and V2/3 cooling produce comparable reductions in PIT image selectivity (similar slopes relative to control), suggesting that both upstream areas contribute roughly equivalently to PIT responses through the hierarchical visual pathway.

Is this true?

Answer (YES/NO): NO